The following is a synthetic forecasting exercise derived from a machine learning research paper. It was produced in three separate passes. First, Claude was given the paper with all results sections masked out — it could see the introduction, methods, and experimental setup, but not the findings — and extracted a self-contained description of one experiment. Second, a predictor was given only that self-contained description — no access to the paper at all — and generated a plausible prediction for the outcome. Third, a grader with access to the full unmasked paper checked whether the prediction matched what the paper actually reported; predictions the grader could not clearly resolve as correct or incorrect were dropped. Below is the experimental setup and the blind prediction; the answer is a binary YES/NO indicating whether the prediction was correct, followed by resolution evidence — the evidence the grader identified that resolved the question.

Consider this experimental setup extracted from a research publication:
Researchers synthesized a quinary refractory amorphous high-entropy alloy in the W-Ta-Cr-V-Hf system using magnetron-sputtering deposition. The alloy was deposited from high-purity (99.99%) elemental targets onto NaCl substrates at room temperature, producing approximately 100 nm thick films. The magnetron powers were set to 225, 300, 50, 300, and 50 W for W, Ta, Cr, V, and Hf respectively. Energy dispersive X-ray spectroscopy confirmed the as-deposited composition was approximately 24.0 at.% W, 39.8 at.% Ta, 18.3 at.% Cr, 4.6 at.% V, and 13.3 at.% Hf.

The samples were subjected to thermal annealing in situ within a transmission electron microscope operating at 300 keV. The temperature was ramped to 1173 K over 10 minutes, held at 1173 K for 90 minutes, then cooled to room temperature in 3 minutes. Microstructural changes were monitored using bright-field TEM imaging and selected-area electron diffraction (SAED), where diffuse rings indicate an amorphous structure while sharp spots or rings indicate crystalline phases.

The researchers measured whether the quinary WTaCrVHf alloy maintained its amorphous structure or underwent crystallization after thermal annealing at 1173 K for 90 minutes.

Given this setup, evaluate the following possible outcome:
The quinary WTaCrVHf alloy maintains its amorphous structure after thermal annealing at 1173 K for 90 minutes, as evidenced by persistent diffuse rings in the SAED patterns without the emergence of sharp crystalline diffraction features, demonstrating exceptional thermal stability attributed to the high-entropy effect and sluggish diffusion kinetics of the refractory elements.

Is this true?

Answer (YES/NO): YES